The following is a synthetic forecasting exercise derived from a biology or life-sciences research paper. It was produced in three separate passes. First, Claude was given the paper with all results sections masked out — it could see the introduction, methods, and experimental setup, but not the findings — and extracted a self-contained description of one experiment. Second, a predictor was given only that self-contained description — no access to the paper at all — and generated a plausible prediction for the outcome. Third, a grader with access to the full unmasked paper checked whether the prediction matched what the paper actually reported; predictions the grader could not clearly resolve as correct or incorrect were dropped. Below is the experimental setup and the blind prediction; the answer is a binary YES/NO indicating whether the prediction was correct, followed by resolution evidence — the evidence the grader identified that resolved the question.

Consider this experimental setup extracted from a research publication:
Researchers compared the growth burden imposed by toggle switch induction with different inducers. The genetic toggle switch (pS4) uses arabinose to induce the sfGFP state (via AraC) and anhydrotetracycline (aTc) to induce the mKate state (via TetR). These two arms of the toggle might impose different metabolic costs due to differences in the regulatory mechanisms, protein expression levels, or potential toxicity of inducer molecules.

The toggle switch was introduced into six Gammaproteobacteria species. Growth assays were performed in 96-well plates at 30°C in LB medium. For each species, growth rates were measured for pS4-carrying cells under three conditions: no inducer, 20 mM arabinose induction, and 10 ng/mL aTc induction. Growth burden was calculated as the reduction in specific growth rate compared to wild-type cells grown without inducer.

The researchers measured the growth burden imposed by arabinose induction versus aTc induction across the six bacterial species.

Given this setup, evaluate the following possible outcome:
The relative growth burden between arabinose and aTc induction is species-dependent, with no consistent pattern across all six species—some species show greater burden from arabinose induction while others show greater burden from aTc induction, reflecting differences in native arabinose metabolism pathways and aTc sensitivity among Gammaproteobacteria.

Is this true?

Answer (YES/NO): NO